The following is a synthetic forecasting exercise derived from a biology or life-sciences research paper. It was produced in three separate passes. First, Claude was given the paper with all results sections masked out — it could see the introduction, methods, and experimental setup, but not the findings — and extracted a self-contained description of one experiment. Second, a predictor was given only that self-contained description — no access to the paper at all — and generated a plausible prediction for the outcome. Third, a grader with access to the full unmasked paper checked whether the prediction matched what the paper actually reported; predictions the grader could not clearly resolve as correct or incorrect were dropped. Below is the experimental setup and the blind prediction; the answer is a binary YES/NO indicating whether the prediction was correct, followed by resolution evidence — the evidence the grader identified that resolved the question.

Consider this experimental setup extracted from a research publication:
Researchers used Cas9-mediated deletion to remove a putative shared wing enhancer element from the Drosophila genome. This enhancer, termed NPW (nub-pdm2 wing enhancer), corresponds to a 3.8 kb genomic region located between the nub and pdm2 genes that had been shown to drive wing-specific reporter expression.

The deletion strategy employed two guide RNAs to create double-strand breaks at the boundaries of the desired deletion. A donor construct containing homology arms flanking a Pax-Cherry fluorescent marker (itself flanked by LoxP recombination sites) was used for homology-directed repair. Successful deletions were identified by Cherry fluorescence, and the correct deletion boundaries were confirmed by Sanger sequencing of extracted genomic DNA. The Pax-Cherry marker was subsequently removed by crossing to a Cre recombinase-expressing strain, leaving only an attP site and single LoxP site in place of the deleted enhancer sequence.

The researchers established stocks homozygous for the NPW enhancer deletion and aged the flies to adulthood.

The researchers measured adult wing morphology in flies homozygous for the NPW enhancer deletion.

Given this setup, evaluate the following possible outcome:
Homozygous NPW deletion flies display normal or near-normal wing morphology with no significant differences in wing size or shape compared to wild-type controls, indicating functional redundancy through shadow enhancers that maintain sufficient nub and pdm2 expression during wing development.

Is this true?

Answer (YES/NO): NO